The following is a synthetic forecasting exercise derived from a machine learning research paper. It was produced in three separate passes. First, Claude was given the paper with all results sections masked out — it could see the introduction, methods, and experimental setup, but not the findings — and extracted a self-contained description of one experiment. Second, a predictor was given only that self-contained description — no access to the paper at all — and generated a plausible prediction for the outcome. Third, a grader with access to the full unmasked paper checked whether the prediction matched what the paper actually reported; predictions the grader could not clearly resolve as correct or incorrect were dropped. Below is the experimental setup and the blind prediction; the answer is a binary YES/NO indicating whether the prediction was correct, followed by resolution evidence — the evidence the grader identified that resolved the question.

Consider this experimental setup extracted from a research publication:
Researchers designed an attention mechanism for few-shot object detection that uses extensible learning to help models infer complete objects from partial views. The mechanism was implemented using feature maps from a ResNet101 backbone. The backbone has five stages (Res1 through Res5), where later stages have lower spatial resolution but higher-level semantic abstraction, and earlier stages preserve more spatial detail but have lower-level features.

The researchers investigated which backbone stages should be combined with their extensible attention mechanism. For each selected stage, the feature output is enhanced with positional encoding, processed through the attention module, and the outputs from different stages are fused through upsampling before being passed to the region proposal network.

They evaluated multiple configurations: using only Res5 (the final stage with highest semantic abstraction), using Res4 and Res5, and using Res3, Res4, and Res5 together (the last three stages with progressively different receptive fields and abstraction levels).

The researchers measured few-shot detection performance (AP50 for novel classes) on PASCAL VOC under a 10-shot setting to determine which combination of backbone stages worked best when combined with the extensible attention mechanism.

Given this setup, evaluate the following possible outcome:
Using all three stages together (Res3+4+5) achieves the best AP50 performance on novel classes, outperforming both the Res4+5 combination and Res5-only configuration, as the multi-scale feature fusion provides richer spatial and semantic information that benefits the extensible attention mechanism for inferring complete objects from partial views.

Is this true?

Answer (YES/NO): YES